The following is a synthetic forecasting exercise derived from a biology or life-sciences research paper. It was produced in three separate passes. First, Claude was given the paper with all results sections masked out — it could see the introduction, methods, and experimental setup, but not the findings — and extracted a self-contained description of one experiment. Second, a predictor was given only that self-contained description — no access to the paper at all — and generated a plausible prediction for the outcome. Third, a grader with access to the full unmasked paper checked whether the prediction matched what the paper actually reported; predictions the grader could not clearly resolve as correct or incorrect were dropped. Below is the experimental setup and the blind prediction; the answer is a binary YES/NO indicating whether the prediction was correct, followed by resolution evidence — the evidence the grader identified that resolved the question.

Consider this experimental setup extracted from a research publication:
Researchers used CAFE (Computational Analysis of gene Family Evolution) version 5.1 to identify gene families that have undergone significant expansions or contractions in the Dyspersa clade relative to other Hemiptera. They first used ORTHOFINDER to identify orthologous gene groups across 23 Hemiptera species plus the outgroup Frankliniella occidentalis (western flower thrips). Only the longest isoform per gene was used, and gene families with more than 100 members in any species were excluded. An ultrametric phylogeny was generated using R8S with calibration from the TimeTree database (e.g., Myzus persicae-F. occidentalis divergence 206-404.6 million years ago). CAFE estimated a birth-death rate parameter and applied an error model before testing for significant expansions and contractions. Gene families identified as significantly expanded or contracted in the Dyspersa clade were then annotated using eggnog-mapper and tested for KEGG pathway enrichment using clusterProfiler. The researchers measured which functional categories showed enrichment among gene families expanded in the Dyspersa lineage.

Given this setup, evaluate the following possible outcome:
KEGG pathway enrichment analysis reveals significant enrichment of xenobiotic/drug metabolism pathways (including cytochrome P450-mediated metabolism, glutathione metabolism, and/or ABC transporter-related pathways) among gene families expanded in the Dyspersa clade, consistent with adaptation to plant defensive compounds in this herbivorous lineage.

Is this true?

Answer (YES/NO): NO